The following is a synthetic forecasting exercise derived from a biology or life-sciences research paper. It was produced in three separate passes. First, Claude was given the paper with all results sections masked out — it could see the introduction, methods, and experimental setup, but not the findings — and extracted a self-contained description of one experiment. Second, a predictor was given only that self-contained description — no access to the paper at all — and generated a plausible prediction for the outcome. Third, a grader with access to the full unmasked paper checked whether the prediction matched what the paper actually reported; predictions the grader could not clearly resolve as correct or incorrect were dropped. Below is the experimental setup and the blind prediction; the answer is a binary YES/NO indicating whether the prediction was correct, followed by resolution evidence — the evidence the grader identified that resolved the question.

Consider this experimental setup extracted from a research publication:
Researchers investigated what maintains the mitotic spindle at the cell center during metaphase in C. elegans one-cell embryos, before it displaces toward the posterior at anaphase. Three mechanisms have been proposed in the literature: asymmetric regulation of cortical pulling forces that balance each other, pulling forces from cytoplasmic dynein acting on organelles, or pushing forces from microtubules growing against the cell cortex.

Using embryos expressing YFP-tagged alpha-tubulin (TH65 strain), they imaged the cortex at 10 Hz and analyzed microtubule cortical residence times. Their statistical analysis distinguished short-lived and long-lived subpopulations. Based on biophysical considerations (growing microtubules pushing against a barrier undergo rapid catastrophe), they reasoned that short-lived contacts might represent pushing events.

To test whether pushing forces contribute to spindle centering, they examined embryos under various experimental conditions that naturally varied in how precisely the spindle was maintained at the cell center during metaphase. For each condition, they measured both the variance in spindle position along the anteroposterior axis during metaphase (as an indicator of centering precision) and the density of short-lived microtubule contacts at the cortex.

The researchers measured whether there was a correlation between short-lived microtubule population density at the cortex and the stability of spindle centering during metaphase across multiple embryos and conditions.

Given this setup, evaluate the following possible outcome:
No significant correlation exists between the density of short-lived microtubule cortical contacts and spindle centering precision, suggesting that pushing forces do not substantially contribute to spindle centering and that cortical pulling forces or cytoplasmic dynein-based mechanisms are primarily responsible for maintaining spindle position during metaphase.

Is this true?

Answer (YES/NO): YES